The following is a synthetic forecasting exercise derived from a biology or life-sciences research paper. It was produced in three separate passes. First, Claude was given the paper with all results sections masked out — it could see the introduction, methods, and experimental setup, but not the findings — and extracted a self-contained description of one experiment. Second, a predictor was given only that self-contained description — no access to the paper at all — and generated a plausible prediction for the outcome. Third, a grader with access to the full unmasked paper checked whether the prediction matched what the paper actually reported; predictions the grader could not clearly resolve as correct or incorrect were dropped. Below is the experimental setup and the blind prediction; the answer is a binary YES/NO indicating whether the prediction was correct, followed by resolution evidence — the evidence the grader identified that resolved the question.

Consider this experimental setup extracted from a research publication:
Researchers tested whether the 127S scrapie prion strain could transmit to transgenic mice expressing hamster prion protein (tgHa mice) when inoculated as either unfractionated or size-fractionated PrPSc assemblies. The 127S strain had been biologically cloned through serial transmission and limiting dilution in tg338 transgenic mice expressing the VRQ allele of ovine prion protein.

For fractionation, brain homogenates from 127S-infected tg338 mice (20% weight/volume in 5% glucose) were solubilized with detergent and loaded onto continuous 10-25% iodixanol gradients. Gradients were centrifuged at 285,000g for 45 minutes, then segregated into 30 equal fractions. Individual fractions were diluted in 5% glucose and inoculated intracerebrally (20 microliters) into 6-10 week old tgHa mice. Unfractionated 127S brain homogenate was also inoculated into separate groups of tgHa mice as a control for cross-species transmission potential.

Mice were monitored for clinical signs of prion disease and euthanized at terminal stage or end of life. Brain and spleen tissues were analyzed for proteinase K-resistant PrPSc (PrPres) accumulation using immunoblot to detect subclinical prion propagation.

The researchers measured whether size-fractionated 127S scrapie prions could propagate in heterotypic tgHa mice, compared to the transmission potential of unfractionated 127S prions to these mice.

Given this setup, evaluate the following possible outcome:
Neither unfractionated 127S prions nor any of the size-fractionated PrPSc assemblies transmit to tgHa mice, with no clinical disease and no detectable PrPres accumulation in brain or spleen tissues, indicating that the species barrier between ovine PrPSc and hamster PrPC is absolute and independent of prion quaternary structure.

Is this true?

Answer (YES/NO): NO